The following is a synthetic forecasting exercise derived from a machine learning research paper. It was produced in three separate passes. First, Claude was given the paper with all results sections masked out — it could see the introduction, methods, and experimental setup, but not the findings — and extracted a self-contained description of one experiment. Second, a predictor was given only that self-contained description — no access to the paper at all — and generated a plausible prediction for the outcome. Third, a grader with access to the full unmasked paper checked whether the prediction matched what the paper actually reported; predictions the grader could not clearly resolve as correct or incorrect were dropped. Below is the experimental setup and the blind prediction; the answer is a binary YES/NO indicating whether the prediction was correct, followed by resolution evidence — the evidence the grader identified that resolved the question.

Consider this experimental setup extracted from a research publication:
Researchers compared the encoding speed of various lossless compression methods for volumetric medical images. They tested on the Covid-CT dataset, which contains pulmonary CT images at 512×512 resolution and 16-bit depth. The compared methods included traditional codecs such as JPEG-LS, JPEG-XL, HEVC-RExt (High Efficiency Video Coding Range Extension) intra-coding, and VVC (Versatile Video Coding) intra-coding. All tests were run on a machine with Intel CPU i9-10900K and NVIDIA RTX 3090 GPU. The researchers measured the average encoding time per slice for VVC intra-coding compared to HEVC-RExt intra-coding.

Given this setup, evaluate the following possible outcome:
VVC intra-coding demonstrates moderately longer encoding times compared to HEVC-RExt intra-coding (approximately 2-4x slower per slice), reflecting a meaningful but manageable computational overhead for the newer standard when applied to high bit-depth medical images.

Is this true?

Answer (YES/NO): NO